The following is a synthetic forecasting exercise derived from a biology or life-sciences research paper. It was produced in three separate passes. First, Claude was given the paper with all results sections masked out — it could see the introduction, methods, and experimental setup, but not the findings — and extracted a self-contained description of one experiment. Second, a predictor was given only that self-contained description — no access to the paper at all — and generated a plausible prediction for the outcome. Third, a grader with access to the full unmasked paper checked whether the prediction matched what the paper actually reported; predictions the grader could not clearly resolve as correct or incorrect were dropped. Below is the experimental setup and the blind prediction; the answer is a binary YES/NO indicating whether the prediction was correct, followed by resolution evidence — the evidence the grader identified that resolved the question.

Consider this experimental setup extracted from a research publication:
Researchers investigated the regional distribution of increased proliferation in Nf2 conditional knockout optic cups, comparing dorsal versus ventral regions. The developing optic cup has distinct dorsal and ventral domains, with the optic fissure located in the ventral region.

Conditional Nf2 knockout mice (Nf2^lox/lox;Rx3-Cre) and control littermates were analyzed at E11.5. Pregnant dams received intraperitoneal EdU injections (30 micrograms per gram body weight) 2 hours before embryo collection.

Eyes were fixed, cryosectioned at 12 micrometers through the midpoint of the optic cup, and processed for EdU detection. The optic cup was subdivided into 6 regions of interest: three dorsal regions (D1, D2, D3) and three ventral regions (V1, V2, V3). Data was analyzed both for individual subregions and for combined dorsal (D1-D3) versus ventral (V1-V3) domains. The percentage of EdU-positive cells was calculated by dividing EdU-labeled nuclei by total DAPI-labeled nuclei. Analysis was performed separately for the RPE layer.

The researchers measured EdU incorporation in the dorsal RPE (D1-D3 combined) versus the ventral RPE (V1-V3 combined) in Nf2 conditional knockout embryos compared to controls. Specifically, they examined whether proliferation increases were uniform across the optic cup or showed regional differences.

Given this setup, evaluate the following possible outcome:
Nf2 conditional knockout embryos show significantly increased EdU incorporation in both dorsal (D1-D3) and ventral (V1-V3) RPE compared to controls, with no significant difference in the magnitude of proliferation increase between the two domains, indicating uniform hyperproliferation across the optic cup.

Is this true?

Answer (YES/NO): NO